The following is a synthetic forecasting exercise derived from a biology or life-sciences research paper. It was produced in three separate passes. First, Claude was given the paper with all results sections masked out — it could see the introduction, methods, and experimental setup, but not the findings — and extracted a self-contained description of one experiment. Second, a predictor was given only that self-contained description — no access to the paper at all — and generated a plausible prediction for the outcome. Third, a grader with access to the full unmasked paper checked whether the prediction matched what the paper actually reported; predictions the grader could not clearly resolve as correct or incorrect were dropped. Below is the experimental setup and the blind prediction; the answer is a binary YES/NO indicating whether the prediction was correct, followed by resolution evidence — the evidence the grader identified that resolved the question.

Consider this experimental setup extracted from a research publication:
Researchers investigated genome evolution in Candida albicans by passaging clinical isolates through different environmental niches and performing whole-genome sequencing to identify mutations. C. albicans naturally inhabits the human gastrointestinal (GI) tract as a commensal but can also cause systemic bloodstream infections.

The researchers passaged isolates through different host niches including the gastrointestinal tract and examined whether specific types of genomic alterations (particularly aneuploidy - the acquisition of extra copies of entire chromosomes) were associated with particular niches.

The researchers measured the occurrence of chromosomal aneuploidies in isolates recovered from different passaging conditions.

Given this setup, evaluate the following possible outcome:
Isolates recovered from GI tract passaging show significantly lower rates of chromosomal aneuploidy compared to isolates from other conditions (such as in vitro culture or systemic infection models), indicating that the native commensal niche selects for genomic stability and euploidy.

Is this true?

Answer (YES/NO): NO